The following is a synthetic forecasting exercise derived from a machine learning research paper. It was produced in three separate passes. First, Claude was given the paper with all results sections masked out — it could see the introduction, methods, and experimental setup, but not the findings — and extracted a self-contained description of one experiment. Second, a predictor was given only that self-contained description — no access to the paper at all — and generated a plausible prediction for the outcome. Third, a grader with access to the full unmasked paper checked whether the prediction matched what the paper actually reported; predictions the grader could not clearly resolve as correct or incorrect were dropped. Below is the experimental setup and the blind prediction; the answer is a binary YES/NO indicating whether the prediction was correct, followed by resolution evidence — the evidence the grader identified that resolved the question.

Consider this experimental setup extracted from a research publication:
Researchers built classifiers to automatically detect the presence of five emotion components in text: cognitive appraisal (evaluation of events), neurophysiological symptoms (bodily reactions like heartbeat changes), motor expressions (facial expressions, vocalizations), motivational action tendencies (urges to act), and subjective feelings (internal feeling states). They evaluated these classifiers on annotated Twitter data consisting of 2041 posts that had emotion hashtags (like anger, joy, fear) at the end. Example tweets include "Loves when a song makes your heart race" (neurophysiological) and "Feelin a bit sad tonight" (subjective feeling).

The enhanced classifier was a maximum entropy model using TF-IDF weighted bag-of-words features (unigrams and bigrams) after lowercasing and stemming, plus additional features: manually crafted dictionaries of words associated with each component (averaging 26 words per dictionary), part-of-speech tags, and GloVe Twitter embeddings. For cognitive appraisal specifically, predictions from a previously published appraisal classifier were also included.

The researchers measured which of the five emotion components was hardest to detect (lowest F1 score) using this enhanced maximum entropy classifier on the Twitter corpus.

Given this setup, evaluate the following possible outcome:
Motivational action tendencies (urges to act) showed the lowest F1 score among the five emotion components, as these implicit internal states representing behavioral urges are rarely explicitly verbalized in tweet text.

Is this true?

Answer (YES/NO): NO